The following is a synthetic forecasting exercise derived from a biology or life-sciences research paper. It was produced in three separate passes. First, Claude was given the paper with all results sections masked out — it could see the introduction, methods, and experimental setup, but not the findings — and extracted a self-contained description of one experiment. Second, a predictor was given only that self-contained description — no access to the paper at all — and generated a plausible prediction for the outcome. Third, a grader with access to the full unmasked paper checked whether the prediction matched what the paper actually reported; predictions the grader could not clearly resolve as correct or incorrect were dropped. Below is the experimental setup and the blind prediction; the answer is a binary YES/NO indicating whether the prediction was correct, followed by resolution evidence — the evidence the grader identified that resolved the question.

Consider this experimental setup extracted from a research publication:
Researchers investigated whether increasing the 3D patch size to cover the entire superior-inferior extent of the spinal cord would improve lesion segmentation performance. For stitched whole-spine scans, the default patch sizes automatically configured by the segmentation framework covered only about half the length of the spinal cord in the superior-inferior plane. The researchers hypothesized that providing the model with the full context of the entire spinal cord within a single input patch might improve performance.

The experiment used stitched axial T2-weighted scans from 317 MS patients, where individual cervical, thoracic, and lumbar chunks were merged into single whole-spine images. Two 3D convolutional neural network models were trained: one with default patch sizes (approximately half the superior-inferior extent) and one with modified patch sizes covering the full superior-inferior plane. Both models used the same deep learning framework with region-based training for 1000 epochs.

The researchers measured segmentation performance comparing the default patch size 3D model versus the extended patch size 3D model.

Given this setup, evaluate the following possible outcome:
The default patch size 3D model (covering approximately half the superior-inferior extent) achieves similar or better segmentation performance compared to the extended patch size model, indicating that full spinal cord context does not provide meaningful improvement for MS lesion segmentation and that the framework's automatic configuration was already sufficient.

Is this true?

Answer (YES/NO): YES